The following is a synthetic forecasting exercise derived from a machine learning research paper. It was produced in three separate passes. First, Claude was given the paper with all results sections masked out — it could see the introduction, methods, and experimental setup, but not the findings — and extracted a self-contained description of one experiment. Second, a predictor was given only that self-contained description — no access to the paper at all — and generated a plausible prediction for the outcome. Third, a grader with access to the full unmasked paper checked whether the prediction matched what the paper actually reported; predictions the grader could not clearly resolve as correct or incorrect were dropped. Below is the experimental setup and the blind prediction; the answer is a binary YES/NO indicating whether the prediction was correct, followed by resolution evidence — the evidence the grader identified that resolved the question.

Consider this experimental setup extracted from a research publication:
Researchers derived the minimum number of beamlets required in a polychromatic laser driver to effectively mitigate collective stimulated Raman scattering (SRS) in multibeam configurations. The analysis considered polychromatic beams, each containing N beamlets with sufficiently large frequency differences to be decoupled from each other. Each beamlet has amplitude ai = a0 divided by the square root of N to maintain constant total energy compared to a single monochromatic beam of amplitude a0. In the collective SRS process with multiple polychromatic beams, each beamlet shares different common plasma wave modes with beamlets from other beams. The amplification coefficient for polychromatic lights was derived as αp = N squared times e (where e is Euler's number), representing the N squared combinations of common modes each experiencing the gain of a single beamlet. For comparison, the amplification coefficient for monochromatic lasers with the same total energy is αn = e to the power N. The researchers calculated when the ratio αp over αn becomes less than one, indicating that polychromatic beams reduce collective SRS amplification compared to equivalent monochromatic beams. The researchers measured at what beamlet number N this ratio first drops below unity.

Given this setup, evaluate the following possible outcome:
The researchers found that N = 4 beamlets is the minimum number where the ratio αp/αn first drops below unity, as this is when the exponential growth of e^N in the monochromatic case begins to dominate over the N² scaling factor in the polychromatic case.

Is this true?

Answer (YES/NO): YES